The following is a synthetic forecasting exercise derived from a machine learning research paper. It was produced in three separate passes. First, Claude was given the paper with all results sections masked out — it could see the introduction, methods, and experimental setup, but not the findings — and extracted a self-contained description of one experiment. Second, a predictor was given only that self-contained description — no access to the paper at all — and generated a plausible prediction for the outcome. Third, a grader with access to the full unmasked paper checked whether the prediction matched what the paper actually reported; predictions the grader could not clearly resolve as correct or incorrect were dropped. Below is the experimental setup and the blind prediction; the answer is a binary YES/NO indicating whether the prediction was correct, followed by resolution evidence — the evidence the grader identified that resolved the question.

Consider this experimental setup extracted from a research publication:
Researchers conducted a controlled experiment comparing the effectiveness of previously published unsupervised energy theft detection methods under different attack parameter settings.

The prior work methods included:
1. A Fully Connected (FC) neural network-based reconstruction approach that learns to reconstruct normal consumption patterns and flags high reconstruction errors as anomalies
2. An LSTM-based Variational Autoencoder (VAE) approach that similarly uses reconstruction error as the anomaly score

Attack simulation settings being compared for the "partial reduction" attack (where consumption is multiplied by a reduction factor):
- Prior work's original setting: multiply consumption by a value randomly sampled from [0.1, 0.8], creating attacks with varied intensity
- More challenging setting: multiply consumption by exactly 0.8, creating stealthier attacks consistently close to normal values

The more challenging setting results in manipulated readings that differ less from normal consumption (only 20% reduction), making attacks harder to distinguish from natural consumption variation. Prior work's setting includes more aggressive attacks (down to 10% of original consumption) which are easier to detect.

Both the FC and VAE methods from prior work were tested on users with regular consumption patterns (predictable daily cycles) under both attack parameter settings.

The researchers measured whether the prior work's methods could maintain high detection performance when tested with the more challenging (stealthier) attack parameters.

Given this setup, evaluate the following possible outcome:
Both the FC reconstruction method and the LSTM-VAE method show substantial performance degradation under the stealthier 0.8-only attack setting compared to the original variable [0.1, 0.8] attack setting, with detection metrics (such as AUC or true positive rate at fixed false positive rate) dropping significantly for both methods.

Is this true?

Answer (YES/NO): NO